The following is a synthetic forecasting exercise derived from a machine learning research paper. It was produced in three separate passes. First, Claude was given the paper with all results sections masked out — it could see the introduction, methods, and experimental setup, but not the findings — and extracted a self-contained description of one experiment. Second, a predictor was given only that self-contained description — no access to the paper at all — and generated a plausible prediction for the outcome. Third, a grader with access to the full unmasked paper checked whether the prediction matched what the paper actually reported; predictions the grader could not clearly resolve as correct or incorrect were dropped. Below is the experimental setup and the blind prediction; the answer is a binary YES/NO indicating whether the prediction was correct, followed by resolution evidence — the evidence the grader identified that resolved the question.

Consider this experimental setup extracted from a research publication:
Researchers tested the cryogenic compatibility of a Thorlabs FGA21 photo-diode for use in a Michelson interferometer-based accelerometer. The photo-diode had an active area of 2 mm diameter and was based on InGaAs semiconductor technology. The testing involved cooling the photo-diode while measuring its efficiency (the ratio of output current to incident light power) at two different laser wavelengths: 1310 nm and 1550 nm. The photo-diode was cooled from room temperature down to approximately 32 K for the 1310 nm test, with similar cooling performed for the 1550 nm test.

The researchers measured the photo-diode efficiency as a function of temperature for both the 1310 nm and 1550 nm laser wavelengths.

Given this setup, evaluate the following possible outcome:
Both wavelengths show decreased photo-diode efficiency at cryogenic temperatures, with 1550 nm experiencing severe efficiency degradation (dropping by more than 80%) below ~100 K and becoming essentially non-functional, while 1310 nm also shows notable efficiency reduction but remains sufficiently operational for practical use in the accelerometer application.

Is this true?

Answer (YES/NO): NO